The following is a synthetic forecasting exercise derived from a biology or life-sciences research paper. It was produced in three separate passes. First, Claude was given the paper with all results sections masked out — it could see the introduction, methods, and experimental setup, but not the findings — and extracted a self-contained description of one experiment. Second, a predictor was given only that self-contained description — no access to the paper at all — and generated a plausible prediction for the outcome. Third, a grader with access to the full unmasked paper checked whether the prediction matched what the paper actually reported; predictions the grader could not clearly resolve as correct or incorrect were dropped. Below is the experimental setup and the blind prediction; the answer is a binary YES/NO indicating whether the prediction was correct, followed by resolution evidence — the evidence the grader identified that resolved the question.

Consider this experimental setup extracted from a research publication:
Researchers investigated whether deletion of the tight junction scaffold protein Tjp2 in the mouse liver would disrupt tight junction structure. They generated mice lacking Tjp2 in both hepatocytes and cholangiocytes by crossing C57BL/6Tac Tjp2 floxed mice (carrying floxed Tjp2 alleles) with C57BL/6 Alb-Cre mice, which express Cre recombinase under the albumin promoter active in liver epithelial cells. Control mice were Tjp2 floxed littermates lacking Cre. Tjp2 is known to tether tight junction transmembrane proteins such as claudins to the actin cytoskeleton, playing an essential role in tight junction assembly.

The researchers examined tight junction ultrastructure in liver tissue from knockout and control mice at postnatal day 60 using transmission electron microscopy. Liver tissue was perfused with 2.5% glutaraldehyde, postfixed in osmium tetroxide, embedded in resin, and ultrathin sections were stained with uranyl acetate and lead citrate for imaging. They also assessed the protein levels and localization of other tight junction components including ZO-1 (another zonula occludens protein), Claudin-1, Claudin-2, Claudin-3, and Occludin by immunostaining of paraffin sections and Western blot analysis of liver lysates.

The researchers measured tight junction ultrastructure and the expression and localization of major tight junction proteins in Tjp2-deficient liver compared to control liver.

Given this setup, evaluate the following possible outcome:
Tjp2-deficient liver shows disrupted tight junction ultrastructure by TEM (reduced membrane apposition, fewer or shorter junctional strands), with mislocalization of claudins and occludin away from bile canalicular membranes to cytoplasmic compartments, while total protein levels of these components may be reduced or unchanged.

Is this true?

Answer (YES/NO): NO